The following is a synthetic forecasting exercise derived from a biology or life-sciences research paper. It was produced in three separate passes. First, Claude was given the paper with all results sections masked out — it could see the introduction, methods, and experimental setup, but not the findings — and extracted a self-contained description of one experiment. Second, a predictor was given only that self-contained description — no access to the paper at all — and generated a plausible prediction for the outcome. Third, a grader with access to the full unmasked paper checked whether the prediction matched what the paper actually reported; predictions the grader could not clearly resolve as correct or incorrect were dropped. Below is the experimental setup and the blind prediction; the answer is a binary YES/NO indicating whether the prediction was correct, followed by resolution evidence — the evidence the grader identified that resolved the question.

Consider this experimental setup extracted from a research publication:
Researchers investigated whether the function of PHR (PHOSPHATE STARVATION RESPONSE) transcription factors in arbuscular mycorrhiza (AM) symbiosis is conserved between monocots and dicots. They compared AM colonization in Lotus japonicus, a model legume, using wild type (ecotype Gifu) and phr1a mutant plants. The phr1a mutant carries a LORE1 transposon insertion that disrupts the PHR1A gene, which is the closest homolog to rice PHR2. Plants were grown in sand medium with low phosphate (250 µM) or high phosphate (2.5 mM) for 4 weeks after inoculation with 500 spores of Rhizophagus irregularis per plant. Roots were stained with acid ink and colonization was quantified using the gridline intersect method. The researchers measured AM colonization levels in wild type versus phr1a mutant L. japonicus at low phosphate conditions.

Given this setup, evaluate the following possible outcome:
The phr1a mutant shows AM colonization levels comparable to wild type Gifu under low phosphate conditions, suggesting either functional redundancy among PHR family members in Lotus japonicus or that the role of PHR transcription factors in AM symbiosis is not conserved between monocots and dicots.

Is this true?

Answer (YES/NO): NO